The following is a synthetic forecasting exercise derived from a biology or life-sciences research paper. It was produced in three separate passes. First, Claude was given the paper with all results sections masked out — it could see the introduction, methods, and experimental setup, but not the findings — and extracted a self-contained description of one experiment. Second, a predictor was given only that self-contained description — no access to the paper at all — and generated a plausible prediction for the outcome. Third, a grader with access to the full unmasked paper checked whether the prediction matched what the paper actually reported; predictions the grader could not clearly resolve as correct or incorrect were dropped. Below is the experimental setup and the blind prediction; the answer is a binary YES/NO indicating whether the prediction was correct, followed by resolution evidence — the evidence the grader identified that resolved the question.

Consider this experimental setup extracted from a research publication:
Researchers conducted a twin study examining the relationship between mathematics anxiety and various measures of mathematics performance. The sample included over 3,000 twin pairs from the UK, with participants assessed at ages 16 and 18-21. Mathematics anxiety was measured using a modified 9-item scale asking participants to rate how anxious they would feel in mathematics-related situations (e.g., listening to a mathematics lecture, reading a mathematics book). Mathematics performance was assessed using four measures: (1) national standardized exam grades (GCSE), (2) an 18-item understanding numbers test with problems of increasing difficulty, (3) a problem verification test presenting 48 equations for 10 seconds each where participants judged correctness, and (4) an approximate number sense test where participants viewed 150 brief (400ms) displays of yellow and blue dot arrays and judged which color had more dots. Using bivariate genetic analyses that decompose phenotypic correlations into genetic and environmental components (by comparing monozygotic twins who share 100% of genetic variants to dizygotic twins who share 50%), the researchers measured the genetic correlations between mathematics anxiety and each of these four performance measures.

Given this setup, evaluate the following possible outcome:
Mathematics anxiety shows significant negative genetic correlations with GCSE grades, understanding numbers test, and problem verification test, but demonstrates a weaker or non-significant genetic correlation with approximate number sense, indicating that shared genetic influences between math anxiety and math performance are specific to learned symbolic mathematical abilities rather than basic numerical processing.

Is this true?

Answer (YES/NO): YES